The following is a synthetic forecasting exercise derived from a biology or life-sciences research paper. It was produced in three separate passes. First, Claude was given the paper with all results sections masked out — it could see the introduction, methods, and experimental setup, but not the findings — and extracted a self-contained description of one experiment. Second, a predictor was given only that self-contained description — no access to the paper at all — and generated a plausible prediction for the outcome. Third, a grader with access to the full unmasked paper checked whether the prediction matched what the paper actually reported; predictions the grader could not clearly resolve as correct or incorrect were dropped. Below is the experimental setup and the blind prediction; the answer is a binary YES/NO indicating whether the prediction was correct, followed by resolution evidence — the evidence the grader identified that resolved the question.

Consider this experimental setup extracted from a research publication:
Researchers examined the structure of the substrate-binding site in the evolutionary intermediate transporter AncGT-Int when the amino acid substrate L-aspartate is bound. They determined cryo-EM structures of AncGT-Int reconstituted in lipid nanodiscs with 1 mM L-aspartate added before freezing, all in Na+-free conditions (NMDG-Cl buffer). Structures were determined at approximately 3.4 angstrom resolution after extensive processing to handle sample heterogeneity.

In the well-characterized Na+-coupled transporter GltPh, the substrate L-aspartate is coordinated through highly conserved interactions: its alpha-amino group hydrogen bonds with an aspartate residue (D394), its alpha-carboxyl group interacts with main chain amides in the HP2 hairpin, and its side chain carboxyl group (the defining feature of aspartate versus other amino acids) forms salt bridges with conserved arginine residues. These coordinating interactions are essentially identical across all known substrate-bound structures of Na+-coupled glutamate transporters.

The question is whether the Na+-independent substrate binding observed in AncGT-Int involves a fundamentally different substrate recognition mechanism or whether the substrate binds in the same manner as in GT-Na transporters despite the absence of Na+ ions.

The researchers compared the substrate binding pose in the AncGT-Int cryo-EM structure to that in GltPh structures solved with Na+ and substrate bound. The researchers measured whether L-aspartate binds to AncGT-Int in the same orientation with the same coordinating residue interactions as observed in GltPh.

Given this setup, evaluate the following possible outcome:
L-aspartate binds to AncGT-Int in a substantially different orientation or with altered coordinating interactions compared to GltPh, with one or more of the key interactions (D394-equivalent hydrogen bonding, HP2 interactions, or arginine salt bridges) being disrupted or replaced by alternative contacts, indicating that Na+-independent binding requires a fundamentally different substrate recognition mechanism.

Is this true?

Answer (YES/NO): NO